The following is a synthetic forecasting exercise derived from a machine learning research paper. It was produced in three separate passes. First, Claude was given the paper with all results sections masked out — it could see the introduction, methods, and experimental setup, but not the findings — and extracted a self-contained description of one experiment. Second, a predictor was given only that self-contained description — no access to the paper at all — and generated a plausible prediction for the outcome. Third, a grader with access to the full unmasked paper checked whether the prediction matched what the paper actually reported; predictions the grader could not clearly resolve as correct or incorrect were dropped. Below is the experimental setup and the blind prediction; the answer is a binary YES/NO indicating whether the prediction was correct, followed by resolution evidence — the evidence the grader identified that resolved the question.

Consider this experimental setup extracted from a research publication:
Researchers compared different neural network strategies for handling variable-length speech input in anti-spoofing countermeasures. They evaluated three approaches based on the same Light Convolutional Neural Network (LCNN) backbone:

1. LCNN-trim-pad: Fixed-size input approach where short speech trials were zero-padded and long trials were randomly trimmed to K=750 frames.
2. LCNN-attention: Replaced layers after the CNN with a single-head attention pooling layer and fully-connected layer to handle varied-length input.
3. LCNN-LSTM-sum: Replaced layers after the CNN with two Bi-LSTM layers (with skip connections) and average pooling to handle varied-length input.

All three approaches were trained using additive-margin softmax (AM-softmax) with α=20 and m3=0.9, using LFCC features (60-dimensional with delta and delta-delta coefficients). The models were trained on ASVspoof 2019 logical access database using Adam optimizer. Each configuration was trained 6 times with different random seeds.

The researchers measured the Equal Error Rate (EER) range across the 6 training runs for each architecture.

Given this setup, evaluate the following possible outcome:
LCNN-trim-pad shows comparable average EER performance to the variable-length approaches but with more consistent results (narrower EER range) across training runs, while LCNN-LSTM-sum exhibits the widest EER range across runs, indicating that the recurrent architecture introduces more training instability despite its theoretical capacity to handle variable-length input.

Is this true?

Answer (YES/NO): NO